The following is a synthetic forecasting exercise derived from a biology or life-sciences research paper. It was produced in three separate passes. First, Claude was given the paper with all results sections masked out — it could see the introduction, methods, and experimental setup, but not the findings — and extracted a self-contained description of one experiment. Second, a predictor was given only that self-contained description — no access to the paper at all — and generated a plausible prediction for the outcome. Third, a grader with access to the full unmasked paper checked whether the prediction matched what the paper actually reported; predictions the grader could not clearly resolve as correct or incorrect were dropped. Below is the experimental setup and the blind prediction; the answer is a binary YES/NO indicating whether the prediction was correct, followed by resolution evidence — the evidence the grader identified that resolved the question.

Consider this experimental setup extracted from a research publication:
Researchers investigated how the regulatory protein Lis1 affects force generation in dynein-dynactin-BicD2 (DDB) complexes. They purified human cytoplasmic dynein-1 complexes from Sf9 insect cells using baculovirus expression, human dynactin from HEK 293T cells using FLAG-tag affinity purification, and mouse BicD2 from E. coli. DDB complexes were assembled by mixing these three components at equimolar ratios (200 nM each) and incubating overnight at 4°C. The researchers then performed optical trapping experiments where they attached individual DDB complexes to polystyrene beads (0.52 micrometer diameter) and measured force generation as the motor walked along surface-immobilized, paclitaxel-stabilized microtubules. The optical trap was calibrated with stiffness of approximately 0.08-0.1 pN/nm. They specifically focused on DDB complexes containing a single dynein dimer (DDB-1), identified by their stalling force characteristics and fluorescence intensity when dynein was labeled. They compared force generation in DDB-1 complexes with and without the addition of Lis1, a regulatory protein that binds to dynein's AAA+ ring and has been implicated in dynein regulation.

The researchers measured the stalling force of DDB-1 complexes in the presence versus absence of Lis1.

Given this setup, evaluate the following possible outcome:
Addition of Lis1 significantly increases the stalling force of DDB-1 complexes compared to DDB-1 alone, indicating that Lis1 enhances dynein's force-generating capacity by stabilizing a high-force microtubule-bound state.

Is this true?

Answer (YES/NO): YES